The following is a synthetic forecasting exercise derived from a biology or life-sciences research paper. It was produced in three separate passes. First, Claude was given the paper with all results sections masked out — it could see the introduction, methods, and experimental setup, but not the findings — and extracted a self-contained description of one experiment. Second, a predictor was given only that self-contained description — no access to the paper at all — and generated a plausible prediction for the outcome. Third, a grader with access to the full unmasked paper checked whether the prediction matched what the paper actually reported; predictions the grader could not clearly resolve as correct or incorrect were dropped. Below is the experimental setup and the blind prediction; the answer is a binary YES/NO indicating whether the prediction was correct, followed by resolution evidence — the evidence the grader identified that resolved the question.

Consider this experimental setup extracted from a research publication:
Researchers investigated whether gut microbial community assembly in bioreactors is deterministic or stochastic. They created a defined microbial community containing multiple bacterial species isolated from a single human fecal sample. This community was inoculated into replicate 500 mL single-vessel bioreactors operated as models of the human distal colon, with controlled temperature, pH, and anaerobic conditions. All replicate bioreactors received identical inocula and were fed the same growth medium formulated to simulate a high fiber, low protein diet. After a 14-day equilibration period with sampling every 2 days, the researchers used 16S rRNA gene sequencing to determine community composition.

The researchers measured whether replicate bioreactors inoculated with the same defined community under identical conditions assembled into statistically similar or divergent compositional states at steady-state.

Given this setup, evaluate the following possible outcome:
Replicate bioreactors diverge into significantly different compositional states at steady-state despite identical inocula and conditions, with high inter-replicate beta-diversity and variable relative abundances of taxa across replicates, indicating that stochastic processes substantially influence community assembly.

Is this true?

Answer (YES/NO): YES